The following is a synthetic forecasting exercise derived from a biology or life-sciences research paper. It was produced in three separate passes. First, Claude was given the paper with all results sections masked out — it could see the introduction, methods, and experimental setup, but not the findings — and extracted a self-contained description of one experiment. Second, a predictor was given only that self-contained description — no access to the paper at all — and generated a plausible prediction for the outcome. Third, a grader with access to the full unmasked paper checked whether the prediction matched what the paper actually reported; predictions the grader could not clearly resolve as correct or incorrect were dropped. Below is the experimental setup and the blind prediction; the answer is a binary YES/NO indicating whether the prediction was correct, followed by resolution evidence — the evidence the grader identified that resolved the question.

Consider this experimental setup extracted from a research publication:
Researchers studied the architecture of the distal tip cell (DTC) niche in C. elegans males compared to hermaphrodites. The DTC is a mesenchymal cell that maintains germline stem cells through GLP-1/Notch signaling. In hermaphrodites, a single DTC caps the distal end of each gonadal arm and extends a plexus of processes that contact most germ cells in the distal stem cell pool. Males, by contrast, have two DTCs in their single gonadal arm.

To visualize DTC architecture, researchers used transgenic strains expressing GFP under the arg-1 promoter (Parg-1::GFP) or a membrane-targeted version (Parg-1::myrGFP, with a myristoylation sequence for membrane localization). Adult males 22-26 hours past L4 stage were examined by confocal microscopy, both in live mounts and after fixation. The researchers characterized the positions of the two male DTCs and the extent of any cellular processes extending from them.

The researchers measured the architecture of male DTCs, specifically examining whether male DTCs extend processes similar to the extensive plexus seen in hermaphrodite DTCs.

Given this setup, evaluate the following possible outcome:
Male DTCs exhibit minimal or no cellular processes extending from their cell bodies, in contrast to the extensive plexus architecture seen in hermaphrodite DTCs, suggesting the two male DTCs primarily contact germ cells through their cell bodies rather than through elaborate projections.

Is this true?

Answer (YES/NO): NO